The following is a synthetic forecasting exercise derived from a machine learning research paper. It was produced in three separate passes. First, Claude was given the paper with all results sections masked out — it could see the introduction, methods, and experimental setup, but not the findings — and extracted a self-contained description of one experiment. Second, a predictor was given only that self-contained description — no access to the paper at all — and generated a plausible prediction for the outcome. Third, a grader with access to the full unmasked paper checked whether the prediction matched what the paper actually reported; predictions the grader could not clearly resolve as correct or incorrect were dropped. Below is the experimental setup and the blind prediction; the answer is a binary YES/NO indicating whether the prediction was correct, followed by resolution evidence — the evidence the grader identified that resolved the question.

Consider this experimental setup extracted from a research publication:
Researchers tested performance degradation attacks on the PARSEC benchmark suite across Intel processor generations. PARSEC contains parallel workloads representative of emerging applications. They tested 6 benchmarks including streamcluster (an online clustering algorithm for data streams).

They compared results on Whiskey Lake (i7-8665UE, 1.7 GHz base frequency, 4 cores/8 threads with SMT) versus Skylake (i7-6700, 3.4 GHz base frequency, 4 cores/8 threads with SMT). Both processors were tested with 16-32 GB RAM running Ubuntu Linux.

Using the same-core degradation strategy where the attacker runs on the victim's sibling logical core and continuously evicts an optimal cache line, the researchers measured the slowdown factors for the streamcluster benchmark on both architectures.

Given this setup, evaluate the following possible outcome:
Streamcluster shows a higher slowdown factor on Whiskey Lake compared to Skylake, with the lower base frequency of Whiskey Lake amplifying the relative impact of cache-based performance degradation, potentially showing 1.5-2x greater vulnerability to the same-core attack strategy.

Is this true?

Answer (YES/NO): NO